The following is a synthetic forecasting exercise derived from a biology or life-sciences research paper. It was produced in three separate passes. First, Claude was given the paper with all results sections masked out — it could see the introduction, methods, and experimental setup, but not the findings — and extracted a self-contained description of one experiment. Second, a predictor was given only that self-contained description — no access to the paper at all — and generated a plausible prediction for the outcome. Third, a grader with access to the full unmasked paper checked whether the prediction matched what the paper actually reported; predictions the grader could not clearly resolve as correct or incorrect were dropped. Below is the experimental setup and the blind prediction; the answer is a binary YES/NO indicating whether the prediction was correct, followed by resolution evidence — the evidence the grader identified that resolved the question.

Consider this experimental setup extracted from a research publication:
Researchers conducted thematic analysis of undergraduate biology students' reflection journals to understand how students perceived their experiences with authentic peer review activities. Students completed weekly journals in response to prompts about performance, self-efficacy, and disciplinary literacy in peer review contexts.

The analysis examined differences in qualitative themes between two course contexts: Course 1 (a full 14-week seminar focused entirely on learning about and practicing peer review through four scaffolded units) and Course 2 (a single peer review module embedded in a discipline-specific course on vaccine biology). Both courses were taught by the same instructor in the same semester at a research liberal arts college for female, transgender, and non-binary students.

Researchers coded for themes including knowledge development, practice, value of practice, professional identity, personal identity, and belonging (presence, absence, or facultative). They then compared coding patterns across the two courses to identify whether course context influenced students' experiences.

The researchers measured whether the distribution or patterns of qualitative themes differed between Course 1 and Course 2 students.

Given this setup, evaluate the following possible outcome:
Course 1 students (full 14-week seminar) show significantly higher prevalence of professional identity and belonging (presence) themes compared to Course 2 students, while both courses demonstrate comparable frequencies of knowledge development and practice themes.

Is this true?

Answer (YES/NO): NO